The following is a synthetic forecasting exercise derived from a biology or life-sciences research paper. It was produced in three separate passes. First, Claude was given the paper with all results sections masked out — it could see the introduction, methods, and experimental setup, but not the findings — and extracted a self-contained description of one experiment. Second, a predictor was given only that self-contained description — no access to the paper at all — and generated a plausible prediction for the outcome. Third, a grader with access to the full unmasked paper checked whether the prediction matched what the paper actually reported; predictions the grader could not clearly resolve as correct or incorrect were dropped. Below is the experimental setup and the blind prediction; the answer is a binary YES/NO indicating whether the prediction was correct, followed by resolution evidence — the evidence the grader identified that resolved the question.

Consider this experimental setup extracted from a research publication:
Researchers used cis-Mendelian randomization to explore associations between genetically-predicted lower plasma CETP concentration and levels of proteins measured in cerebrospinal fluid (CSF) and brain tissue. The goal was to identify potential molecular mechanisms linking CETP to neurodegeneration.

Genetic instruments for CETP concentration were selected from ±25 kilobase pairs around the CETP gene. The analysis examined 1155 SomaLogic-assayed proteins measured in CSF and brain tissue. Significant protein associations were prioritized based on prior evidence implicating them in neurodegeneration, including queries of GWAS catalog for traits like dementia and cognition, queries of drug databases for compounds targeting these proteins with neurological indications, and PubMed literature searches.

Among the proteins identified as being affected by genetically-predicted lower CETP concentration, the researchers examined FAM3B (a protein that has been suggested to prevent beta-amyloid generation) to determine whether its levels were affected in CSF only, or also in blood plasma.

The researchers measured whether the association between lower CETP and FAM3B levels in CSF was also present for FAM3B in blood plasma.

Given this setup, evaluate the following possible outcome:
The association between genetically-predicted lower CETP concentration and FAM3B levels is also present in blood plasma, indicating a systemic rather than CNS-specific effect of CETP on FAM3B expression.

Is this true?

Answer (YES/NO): YES